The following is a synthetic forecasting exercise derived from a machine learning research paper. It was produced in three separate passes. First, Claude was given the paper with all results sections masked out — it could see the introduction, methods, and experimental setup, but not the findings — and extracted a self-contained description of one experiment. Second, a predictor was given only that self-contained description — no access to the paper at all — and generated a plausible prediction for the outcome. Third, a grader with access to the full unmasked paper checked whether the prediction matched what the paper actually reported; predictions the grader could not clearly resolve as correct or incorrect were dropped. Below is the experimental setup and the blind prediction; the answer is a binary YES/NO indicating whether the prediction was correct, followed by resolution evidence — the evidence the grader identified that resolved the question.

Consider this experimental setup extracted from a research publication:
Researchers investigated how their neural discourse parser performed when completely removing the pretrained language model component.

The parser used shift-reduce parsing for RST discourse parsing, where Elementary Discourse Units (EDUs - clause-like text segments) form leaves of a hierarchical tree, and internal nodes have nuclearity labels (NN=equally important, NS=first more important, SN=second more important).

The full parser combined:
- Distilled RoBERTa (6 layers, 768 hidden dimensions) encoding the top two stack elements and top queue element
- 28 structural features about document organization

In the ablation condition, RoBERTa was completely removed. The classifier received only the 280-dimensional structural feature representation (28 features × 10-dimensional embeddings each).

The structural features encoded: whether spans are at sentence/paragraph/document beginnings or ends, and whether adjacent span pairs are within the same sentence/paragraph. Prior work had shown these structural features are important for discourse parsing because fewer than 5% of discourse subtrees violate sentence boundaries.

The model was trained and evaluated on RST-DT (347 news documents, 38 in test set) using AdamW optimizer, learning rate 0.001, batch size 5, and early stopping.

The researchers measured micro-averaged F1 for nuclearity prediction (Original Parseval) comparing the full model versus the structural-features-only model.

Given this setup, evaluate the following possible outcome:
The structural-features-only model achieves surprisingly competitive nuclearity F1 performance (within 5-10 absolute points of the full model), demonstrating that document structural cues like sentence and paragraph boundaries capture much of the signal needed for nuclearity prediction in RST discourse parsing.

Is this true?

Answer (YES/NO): NO